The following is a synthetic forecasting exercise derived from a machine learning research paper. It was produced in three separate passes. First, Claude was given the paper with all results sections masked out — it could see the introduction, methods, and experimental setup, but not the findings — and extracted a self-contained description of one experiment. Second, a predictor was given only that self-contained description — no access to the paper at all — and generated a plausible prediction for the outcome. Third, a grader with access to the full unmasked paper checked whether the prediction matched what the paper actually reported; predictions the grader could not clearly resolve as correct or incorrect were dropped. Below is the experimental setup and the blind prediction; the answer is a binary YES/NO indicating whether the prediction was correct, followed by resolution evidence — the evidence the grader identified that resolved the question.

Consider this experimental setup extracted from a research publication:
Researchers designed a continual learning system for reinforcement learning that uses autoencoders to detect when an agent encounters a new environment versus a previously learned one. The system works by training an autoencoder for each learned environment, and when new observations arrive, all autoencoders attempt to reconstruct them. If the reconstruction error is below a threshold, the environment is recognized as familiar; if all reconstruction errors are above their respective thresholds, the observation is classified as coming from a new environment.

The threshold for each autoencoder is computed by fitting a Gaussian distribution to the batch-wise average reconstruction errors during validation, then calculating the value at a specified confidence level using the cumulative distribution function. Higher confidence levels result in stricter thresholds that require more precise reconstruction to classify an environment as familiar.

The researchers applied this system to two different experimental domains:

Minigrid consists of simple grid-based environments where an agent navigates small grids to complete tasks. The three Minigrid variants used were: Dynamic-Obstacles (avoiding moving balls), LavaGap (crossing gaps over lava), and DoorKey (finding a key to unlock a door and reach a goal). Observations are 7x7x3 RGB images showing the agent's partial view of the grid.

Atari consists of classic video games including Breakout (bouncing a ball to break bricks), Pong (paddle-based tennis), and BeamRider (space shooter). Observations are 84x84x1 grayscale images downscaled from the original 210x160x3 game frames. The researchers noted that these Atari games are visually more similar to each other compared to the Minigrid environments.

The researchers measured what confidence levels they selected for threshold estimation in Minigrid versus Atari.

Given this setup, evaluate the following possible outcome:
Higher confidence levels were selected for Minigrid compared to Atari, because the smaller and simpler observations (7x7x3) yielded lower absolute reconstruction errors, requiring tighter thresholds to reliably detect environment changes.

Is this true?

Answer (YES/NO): NO